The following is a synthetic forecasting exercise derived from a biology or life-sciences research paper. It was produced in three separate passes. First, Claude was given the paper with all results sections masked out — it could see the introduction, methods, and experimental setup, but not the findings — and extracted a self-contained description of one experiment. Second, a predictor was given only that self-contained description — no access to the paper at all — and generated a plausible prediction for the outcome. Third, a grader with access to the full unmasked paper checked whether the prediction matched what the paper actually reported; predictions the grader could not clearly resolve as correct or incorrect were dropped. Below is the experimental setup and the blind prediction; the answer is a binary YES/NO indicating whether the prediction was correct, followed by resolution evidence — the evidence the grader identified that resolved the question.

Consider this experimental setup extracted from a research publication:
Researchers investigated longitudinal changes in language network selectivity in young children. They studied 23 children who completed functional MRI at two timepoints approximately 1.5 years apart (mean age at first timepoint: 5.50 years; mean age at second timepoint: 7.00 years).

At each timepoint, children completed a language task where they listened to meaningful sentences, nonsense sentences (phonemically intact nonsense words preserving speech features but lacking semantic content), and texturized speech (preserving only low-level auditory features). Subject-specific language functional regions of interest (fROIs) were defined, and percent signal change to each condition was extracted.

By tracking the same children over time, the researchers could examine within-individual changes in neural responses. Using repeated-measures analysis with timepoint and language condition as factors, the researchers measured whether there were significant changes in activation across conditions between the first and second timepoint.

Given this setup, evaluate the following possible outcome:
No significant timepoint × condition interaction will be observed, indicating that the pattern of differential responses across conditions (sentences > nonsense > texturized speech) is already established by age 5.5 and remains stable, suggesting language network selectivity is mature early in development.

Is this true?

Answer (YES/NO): NO